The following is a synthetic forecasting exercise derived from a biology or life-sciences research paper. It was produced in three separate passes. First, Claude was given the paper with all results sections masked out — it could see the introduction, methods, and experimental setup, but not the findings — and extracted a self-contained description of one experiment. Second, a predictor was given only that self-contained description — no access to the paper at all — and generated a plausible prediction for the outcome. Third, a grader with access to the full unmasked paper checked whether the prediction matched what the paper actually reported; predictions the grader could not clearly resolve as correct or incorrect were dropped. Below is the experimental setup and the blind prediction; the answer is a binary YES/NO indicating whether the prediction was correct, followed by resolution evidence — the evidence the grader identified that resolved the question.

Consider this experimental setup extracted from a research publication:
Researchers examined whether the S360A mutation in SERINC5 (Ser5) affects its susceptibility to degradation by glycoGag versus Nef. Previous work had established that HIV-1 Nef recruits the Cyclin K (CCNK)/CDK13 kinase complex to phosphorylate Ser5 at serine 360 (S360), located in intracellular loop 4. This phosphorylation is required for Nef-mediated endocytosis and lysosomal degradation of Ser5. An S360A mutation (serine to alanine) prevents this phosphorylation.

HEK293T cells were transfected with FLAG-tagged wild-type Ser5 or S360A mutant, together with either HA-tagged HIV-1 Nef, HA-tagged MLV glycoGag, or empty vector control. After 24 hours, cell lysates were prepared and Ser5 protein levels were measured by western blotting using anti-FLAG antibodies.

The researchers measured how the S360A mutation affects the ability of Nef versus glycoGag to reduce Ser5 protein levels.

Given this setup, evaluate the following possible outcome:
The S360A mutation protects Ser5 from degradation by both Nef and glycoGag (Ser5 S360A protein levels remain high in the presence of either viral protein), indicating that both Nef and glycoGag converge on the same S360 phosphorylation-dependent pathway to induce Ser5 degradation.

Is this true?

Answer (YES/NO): NO